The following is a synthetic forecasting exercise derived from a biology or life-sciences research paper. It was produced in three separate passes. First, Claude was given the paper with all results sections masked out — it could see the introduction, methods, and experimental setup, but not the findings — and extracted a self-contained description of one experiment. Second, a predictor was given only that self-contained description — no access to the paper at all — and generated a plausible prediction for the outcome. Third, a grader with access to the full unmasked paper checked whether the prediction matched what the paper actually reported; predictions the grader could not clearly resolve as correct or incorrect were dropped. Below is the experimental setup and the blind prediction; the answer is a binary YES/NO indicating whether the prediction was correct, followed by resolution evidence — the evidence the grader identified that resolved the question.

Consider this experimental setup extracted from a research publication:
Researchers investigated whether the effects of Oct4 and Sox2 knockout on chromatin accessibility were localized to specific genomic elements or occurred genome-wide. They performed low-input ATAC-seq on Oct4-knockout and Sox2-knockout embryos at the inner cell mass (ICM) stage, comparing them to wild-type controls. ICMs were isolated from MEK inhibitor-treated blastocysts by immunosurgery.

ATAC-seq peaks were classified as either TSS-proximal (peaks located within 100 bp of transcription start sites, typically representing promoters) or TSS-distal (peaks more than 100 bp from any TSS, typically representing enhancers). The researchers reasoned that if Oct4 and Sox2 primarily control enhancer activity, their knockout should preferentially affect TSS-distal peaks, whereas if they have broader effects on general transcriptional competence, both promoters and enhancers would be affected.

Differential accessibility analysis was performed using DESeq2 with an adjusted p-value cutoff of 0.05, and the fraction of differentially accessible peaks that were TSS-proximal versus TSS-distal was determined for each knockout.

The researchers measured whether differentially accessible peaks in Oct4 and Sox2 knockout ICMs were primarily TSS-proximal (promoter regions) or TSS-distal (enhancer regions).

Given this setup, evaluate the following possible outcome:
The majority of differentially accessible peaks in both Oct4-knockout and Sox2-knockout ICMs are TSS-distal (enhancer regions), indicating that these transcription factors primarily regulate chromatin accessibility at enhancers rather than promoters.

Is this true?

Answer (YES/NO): YES